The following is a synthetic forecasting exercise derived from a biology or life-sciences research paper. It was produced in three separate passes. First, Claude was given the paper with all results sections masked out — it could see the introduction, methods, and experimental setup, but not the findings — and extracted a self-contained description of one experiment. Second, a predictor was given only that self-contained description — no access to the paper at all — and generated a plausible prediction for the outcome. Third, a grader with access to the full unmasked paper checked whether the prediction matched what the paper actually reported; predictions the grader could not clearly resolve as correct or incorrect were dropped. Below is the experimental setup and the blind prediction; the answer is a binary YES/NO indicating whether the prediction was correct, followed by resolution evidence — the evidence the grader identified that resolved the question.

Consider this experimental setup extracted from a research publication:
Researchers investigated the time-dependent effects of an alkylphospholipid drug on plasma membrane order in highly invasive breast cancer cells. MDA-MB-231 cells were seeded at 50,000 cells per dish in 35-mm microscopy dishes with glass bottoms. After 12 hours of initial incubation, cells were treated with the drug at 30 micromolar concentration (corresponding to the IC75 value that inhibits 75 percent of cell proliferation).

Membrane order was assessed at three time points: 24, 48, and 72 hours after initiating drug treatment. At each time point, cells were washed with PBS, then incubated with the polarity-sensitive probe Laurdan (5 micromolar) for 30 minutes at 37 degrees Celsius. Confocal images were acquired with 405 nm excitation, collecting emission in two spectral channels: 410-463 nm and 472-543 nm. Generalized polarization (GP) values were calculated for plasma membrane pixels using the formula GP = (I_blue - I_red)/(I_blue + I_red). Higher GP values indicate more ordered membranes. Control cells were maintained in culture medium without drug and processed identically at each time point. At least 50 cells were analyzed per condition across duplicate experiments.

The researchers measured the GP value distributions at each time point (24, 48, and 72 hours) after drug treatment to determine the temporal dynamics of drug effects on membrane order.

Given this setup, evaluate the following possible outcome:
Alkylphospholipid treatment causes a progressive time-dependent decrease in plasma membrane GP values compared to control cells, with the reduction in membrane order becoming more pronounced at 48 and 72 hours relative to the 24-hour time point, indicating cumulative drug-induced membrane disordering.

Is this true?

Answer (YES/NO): YES